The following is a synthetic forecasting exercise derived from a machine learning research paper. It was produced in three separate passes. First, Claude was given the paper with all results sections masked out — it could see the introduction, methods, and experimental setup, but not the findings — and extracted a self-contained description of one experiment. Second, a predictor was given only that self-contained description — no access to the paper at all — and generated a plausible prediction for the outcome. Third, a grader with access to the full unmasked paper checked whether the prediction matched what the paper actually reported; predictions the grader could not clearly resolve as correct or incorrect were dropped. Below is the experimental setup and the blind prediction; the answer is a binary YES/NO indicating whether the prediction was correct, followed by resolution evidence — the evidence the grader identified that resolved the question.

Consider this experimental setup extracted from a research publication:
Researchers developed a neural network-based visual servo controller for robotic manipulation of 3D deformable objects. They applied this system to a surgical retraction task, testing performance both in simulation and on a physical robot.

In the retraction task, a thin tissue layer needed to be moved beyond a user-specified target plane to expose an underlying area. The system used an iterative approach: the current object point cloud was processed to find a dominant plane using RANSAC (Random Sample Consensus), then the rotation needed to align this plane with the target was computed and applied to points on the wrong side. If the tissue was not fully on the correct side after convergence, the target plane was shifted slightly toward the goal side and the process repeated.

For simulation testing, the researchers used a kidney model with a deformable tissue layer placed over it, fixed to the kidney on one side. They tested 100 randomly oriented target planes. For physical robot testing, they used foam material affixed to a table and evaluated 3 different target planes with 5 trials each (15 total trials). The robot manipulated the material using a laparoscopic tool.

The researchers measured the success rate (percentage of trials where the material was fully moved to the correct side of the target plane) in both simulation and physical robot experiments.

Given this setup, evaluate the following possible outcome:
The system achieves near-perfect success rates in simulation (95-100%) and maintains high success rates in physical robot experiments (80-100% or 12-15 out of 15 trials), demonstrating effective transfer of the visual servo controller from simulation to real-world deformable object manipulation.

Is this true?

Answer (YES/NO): YES